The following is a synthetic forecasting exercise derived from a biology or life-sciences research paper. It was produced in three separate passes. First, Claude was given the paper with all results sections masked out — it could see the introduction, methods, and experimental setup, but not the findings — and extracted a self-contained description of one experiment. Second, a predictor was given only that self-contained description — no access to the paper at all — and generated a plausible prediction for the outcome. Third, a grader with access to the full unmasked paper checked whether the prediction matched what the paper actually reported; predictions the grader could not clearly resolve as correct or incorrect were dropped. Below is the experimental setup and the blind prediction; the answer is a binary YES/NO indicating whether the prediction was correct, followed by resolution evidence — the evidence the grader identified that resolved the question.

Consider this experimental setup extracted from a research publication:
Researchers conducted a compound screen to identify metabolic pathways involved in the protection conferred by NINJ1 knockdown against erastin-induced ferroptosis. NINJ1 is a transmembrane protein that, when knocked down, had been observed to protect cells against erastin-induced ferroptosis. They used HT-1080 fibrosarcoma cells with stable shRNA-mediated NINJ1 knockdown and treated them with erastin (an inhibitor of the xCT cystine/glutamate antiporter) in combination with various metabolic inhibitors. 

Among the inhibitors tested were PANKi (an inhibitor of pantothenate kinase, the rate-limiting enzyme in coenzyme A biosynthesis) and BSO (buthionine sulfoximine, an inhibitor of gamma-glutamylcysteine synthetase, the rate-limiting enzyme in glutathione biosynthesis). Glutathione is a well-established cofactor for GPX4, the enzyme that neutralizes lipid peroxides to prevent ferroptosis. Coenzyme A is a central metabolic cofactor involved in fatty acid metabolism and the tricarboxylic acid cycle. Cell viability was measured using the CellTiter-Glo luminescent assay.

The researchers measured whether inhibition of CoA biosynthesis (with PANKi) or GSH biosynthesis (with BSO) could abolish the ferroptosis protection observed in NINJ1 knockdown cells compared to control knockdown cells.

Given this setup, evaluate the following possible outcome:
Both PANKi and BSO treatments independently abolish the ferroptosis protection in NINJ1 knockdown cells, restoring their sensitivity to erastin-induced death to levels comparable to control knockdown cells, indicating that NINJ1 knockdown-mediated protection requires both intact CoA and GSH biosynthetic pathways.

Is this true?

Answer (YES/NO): YES